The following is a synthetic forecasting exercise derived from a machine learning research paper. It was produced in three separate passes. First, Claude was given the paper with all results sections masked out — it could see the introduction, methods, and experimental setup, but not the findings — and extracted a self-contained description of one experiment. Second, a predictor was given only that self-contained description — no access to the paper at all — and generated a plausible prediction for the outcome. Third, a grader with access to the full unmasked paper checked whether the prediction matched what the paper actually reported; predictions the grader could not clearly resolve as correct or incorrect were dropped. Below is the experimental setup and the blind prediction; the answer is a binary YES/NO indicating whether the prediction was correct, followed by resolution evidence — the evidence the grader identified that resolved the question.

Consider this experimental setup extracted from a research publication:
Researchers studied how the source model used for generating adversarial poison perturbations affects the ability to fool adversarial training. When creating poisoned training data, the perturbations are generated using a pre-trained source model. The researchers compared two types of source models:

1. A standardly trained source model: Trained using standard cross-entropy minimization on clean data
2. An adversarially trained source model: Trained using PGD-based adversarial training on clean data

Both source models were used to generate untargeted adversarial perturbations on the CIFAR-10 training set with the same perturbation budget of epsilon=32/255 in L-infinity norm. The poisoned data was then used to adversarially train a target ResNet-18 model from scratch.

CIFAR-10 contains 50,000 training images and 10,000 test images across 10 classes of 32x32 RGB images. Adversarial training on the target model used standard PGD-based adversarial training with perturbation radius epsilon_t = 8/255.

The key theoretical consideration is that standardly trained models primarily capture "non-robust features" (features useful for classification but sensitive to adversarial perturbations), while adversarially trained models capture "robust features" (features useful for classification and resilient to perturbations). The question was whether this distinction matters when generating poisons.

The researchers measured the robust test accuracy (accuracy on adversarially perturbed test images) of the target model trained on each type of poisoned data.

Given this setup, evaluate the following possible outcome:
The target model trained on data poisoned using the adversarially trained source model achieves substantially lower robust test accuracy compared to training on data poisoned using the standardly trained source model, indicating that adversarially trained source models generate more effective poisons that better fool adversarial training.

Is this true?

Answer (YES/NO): YES